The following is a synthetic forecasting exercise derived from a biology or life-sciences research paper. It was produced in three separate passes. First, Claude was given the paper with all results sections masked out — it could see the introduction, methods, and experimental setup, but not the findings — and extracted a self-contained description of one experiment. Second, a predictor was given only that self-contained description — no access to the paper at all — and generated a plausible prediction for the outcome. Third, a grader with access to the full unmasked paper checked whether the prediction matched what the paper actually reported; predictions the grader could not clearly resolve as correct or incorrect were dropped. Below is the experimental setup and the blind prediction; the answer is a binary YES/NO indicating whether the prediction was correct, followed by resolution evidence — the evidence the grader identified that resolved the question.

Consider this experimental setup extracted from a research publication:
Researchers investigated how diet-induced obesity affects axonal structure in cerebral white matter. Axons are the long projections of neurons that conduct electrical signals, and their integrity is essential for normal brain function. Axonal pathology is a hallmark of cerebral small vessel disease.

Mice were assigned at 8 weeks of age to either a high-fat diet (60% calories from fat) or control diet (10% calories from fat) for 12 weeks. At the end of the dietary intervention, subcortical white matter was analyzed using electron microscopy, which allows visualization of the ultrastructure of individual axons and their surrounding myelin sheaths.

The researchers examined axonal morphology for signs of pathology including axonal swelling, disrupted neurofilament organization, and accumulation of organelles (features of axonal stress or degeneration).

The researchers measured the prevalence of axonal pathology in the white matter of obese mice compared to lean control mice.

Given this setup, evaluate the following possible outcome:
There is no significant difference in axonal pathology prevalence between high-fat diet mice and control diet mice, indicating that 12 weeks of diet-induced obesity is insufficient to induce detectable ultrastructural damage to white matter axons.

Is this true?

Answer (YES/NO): NO